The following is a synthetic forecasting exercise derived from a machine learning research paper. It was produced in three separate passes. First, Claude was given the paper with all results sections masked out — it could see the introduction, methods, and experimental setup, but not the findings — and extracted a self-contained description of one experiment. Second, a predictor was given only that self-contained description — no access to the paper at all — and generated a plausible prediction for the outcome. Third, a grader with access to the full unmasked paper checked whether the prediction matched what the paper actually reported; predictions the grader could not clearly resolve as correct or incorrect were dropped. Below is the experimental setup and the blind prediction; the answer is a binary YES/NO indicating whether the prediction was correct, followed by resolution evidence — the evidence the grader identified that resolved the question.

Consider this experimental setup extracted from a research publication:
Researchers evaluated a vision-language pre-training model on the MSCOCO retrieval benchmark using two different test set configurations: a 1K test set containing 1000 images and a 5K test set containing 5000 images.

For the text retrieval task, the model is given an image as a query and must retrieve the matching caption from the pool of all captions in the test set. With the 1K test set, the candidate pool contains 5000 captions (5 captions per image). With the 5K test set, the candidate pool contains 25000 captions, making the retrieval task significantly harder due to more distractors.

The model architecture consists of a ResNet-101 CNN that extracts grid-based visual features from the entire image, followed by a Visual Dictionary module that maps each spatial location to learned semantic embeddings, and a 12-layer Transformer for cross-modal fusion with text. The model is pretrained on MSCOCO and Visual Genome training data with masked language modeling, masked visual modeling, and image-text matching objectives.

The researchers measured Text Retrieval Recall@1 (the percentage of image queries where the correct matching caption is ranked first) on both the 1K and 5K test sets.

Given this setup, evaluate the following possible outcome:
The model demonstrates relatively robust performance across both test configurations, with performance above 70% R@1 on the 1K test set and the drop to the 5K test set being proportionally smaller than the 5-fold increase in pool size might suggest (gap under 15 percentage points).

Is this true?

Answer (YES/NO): NO